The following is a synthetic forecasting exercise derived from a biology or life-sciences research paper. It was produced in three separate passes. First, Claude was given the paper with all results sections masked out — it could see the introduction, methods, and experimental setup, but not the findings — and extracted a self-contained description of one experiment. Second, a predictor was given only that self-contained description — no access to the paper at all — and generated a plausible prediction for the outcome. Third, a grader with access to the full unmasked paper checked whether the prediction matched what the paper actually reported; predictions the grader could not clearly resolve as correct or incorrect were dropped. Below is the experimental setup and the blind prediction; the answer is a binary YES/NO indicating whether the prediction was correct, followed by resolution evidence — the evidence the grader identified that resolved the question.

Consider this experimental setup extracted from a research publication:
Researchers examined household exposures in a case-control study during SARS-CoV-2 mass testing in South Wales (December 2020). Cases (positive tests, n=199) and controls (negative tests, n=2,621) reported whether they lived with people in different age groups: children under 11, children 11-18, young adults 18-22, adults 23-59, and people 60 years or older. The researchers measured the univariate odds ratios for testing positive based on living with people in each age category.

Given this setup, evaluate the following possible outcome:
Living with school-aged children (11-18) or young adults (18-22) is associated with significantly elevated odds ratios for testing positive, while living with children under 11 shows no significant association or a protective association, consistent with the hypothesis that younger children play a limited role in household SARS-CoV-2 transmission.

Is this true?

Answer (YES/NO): NO